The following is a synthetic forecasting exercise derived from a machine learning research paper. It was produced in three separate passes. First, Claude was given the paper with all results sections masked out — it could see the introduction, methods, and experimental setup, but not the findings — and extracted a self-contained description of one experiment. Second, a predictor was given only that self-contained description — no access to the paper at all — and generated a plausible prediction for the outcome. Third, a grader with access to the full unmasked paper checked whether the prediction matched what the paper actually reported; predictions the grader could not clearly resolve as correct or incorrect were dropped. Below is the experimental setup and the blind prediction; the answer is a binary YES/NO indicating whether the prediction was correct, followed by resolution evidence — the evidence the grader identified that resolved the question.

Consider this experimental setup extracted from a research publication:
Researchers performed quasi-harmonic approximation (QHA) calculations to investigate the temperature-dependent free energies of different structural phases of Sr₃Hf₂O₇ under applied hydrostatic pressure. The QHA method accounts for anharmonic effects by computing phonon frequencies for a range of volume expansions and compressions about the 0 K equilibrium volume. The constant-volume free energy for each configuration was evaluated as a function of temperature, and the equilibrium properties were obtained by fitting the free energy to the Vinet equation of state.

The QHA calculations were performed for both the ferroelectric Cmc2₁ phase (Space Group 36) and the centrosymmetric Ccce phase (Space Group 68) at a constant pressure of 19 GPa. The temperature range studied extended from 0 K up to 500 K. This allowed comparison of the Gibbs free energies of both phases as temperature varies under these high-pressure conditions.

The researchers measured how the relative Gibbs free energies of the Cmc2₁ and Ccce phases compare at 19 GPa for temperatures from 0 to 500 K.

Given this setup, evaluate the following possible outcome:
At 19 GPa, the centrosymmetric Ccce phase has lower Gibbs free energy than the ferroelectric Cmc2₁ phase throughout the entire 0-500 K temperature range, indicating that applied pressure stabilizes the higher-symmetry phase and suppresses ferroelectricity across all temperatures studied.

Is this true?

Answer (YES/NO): YES